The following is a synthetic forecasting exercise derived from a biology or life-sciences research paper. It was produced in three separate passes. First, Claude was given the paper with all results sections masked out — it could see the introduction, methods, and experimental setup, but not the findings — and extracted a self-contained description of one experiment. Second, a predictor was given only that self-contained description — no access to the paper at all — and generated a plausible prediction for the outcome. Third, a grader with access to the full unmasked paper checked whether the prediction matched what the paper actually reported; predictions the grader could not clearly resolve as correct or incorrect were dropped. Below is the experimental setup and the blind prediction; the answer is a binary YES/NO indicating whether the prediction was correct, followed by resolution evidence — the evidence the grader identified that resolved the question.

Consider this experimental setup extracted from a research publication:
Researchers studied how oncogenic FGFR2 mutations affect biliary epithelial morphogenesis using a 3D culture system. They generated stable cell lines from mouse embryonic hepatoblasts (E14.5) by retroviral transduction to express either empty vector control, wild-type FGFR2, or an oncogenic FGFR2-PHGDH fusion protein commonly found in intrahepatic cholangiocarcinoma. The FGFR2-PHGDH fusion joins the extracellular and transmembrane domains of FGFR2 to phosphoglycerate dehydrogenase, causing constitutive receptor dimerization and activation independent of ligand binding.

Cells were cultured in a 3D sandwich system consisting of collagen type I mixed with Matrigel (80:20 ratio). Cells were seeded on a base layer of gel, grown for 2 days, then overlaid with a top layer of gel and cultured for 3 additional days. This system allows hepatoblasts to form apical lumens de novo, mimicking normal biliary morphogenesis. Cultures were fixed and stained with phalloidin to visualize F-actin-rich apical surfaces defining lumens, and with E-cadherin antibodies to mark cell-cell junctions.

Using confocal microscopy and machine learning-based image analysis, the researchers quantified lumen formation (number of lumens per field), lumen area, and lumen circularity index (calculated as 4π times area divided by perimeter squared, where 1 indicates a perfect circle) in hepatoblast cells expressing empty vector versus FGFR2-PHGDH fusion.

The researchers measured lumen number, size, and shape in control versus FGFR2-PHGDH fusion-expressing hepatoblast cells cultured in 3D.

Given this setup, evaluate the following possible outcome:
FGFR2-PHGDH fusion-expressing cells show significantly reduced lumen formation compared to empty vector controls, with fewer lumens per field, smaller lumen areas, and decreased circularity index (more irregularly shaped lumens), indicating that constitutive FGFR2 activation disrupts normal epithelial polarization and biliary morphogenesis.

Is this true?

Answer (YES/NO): NO